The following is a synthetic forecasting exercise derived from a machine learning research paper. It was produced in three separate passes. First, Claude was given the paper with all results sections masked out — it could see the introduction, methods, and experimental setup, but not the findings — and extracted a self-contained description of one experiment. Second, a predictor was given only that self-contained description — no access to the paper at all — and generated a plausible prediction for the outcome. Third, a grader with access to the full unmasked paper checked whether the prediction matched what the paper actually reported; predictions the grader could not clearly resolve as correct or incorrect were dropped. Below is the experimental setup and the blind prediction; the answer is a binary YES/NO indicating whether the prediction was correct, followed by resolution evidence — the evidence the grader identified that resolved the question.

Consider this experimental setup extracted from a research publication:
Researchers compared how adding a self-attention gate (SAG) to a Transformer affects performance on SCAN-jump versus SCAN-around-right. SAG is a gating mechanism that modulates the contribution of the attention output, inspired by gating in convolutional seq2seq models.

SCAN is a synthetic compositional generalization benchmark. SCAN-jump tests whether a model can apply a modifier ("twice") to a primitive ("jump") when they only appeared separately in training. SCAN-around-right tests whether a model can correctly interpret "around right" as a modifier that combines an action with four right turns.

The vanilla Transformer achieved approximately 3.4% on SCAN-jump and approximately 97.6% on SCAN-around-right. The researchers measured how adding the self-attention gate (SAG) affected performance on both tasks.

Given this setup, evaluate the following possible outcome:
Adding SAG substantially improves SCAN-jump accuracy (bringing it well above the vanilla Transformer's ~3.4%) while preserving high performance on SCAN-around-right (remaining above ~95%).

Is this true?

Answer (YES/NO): NO